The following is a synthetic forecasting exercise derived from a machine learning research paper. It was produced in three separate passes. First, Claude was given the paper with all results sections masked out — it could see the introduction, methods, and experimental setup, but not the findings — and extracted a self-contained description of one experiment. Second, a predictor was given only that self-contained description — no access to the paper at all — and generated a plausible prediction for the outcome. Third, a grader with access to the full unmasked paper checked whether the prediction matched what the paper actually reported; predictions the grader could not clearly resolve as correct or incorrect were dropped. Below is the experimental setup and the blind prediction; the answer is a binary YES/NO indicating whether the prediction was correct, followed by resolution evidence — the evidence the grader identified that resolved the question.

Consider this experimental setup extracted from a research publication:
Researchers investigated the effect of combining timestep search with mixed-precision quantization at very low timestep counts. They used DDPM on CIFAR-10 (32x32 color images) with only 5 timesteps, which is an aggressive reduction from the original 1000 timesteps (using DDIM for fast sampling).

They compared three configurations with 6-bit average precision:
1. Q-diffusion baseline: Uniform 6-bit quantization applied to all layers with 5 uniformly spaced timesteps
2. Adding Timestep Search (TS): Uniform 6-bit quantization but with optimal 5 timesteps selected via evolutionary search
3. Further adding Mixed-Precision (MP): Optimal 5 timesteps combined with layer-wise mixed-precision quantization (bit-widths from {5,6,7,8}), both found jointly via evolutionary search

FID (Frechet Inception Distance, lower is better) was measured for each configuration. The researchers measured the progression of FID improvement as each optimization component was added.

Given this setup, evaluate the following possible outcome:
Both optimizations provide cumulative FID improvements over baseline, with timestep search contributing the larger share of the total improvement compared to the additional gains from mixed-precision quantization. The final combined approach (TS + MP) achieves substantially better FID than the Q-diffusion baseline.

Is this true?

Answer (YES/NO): NO